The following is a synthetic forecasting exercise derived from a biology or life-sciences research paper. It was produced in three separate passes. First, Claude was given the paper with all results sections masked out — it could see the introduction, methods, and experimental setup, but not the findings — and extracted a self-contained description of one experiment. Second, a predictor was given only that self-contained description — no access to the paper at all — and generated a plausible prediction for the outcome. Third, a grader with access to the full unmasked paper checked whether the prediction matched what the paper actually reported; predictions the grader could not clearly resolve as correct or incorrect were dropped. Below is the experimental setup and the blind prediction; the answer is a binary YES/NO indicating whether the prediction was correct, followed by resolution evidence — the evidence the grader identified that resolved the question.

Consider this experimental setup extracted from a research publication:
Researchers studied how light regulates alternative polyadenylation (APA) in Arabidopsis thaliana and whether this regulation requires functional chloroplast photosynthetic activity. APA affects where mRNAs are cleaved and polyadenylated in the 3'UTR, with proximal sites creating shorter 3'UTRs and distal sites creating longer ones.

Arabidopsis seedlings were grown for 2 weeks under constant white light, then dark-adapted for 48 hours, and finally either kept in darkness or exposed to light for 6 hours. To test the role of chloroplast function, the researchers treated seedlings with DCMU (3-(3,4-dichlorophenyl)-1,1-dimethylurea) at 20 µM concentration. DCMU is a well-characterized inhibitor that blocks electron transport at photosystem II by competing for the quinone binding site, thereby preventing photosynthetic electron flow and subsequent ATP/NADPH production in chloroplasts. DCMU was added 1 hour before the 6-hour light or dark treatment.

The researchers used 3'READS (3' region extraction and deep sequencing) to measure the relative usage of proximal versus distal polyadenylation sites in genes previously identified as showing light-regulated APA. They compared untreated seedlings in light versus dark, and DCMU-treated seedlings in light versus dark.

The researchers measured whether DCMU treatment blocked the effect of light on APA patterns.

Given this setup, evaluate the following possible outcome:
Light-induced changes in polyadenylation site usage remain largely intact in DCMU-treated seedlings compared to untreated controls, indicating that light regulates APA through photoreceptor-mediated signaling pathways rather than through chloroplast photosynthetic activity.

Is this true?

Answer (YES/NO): NO